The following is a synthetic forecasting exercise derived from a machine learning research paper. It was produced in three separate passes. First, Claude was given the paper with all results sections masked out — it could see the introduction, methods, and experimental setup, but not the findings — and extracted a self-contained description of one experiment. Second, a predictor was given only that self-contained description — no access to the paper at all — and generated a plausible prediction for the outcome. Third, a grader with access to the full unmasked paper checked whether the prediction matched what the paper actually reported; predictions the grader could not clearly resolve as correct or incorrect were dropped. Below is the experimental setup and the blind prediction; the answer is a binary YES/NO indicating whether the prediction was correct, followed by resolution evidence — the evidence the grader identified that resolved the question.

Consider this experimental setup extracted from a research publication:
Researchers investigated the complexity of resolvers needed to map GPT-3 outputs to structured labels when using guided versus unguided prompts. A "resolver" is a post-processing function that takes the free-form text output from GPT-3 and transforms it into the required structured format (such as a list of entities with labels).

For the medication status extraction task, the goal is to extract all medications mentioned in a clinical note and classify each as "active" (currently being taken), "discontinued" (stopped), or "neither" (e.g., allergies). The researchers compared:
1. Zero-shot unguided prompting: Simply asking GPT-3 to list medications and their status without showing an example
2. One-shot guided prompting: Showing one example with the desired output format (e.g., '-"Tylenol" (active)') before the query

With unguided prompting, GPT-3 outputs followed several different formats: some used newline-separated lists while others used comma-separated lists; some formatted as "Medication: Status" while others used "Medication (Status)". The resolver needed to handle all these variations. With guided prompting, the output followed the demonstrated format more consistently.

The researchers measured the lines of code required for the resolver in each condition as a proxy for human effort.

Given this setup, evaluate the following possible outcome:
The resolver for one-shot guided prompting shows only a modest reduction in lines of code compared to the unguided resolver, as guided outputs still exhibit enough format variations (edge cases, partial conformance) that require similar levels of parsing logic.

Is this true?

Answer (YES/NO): NO